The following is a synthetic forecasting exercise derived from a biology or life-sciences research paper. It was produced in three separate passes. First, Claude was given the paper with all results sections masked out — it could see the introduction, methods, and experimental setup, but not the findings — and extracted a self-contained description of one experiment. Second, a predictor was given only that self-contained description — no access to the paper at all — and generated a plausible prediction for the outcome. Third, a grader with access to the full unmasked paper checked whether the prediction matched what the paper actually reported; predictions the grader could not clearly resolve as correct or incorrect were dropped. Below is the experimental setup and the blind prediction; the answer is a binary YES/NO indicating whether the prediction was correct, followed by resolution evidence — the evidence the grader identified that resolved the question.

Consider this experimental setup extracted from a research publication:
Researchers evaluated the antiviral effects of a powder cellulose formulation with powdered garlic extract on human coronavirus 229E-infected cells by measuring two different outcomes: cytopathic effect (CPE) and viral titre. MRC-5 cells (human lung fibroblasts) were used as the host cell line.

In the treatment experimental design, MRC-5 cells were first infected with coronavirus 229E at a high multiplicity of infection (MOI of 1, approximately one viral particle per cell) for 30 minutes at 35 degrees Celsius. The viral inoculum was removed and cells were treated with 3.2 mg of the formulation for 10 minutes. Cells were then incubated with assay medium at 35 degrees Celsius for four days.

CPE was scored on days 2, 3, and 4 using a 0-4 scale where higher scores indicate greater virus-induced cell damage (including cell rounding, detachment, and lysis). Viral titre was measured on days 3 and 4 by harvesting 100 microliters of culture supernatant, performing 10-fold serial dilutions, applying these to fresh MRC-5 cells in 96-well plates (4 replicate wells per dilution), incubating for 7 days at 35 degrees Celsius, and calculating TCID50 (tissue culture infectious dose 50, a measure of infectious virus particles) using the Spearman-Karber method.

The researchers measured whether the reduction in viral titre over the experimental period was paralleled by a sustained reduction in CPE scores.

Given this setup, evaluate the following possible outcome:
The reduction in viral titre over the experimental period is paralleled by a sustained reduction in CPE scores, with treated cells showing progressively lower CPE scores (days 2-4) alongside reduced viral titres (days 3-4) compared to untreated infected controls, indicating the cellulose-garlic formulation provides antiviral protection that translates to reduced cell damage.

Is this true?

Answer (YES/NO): NO